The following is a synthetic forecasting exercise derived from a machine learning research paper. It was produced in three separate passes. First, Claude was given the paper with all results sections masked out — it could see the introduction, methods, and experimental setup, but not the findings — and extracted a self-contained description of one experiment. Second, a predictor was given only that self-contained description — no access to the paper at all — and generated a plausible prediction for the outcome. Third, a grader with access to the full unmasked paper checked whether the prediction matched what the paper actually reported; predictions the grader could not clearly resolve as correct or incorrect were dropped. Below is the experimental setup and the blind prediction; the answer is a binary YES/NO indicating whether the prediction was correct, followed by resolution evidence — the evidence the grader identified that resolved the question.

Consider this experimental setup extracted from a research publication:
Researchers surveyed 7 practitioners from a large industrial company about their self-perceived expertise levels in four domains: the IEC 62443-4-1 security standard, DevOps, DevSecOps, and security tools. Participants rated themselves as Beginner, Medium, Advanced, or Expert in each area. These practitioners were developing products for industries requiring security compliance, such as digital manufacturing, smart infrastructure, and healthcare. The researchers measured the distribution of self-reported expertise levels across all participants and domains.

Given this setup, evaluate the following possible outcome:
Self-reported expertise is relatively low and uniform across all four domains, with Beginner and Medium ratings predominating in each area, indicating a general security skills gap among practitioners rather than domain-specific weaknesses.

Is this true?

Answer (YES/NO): NO